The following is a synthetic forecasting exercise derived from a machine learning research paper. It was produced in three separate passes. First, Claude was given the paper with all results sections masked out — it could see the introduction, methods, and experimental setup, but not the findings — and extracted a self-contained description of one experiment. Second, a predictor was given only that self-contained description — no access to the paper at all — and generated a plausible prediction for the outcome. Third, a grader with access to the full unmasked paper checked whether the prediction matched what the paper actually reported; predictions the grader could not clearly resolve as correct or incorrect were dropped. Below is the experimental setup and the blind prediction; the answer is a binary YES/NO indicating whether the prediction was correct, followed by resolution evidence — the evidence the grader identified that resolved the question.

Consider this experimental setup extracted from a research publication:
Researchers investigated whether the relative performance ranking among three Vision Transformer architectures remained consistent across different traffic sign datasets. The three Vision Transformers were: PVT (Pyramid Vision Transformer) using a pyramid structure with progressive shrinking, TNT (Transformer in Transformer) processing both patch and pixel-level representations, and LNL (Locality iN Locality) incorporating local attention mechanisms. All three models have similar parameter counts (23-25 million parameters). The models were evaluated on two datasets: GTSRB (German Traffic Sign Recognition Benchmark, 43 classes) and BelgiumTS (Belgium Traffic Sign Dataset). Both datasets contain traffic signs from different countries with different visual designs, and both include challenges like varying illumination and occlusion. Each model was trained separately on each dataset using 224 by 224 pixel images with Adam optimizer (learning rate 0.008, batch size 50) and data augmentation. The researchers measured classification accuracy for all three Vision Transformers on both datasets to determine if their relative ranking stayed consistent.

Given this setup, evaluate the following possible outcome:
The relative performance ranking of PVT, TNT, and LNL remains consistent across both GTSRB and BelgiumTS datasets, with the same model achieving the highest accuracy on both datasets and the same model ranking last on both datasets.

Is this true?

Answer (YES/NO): YES